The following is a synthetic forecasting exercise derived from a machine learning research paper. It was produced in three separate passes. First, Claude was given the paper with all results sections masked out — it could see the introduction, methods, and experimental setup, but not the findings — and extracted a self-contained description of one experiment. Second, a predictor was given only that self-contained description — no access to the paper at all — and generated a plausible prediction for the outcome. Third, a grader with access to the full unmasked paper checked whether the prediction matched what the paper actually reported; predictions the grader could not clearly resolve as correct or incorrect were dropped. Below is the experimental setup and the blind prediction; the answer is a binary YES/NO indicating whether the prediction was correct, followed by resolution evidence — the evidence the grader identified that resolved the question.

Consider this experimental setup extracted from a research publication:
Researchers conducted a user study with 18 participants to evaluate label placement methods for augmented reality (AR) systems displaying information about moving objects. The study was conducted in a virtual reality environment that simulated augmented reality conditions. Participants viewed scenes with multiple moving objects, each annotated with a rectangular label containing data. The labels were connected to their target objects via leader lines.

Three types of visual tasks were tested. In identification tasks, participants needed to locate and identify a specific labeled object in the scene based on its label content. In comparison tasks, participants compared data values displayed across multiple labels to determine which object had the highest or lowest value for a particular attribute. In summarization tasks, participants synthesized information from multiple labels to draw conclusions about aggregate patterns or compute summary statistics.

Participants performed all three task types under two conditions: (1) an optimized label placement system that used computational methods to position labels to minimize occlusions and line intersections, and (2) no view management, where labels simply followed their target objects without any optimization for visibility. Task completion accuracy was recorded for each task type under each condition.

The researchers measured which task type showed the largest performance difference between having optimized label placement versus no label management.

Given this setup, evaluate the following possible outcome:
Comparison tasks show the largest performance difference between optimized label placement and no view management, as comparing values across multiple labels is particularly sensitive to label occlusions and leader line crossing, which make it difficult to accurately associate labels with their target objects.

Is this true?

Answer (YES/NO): YES